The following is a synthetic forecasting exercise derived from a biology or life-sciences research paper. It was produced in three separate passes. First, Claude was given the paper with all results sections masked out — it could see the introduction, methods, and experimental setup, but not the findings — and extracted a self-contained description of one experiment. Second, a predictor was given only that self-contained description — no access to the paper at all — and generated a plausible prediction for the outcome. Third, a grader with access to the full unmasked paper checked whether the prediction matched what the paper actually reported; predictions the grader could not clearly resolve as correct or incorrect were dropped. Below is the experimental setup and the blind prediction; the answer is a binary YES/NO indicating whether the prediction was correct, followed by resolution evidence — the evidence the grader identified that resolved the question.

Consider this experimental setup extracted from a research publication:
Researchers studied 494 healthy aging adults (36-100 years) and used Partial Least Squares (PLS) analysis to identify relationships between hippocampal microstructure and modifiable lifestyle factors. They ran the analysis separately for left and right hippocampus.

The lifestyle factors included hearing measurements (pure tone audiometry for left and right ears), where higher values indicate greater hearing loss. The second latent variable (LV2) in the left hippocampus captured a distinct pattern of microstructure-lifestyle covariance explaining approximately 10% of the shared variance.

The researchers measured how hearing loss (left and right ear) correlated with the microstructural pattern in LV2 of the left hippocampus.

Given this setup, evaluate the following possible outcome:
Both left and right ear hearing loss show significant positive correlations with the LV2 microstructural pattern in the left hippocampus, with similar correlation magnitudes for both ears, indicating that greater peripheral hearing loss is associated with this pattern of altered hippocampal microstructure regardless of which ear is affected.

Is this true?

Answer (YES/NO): YES